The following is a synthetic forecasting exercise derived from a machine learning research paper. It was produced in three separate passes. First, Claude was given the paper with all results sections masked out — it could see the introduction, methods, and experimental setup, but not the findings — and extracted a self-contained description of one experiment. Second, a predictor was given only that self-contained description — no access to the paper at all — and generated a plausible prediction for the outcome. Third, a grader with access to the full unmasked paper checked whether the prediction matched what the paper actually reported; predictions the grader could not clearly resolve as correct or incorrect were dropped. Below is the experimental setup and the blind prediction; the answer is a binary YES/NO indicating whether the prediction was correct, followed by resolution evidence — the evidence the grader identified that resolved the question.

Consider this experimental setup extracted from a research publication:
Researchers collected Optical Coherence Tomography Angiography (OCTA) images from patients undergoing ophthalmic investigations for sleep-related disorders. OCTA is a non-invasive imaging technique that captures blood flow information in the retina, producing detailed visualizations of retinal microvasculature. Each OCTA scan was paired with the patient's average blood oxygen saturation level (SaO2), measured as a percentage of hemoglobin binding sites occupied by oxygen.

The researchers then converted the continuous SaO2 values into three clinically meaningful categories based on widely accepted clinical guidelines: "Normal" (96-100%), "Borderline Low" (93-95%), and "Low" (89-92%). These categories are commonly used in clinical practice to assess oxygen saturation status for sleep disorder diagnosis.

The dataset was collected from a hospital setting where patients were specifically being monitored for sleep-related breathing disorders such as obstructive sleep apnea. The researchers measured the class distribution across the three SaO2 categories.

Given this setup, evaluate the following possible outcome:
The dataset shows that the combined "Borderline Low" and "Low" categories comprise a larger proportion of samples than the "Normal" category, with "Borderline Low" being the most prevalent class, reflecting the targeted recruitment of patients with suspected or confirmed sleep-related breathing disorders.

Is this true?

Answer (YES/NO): YES